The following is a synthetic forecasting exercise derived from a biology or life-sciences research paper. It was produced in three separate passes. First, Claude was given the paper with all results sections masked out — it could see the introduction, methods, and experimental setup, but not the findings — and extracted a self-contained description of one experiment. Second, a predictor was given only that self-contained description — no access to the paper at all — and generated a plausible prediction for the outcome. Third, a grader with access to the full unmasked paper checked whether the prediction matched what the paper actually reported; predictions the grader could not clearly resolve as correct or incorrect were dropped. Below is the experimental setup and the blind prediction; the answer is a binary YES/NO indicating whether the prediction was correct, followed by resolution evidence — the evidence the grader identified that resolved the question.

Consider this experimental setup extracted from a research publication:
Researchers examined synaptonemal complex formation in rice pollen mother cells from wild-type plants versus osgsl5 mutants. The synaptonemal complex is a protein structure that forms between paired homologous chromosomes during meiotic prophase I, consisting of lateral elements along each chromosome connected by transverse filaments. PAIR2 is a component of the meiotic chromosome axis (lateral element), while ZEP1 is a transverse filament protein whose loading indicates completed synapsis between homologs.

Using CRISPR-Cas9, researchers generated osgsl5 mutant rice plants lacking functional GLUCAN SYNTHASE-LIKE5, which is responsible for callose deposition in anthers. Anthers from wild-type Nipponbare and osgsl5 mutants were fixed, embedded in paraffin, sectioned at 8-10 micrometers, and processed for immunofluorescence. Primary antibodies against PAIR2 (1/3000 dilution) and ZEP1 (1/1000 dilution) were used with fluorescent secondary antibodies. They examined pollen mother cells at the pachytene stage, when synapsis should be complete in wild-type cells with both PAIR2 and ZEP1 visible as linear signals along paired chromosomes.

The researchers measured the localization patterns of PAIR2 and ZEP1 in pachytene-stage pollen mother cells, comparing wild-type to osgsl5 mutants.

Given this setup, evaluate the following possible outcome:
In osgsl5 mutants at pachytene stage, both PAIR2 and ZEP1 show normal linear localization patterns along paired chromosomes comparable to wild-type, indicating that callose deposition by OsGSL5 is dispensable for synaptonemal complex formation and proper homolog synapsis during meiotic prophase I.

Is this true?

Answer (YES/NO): NO